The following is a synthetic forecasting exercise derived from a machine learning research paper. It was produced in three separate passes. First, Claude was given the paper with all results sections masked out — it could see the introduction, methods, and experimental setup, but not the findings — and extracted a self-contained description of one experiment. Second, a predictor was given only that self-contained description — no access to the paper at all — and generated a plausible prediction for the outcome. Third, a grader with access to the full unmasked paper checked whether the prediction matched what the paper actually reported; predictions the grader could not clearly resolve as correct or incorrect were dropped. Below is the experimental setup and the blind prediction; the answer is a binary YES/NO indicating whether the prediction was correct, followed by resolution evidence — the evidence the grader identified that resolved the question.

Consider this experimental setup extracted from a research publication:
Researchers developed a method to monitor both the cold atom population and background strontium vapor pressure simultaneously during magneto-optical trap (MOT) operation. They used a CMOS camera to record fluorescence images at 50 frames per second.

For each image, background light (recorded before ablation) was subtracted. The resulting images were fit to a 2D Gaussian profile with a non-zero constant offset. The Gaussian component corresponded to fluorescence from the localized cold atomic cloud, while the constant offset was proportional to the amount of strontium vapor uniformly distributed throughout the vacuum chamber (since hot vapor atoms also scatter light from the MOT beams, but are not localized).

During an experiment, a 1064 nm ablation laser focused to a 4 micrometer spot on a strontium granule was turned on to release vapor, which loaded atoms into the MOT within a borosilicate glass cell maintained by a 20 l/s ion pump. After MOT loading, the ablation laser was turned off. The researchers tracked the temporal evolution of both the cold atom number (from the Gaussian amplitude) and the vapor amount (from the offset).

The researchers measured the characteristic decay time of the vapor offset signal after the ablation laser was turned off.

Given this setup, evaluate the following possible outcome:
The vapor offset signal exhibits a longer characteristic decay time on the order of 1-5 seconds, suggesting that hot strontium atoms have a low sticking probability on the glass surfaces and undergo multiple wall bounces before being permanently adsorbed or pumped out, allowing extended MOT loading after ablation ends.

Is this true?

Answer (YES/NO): NO